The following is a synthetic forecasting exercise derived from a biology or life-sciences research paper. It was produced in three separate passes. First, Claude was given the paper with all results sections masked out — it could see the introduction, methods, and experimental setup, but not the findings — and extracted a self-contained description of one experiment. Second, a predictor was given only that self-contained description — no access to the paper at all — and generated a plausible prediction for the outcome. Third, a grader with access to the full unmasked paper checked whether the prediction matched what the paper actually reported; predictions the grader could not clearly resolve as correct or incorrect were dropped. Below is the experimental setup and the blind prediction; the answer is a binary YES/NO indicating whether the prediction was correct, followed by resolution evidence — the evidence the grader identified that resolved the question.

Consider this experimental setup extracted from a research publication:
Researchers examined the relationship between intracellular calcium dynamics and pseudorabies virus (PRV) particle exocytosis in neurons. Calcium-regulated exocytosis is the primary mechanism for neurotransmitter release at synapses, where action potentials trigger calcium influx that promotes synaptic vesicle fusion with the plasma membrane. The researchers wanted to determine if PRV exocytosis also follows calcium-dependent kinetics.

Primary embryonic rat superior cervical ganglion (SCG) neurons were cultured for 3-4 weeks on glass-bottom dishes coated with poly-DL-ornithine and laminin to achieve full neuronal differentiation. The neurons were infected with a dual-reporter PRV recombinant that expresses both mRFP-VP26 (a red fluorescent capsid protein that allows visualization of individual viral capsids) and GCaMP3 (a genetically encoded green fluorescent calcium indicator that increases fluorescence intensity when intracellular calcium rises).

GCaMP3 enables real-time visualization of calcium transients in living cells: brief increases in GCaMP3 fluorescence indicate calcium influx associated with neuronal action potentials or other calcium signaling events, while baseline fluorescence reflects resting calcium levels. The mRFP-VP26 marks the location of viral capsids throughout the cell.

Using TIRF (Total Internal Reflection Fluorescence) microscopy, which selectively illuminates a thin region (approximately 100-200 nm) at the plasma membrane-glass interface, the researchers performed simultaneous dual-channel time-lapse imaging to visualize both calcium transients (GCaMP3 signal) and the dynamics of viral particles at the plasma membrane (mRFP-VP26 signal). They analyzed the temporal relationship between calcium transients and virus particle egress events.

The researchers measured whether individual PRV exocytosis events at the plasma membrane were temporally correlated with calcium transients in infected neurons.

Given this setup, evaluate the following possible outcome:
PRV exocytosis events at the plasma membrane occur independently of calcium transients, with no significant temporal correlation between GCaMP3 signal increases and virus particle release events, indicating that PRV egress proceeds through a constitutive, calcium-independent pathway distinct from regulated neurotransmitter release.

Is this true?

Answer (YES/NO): YES